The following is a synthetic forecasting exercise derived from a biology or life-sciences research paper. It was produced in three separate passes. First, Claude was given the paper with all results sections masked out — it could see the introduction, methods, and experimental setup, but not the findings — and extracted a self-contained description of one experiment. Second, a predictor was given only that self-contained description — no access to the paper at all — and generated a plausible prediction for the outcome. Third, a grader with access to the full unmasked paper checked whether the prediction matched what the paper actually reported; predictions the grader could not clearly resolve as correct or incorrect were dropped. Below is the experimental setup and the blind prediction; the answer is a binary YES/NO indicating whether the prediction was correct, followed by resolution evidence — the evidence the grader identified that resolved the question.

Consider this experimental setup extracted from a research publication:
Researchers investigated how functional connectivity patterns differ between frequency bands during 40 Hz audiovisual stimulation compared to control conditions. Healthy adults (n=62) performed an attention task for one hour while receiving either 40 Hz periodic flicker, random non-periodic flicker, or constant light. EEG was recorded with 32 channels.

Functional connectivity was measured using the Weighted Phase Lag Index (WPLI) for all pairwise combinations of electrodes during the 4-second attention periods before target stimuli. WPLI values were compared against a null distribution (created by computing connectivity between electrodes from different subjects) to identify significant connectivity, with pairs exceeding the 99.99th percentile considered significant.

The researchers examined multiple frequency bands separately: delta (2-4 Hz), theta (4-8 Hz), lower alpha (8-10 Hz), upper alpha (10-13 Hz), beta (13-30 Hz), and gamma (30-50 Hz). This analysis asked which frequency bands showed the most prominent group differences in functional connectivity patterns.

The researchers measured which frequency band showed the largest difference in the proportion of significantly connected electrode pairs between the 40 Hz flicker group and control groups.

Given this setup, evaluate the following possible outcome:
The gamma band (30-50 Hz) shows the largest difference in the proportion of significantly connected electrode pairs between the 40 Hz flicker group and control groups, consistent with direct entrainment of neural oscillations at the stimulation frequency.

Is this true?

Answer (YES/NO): NO